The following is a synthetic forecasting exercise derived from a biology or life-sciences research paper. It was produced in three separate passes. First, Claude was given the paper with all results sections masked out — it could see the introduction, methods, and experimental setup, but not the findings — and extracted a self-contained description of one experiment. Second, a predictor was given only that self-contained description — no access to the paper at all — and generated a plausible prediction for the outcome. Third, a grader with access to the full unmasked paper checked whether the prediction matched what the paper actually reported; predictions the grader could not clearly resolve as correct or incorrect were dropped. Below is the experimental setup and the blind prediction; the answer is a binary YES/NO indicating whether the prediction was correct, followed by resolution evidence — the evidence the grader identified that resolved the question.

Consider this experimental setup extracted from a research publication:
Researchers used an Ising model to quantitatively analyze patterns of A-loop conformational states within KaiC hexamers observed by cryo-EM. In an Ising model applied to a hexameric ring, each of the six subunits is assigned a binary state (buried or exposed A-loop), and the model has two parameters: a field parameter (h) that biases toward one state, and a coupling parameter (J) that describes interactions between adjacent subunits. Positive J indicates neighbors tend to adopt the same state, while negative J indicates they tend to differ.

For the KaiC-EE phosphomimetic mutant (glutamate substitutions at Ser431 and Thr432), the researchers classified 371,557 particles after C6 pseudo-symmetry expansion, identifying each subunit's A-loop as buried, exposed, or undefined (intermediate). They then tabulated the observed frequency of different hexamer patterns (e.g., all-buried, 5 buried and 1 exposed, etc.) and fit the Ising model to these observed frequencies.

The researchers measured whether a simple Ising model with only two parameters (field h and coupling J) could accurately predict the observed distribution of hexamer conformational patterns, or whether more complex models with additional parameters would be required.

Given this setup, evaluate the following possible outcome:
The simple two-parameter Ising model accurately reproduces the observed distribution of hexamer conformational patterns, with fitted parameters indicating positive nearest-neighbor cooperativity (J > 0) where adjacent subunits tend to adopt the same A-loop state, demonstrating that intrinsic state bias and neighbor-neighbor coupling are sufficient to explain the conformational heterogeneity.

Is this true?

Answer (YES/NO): YES